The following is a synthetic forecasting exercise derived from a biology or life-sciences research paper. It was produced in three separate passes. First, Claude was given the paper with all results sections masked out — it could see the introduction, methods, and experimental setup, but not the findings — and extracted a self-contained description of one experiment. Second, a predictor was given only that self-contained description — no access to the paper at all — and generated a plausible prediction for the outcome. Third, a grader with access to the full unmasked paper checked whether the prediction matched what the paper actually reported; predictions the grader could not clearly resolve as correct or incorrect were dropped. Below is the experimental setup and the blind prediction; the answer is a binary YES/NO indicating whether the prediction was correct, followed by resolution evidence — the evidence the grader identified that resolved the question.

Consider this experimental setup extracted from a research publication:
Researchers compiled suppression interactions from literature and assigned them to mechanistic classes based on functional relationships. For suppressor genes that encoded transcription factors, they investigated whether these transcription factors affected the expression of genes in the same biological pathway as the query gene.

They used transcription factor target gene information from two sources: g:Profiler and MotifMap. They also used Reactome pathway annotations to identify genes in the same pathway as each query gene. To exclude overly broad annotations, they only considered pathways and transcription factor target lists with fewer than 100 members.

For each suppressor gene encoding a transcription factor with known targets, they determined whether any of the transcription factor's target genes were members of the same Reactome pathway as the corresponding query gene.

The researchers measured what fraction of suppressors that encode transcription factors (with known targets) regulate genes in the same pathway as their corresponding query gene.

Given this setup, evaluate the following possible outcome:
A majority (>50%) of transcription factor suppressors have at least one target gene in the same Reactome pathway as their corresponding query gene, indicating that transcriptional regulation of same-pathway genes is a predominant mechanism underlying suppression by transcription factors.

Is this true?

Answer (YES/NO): NO